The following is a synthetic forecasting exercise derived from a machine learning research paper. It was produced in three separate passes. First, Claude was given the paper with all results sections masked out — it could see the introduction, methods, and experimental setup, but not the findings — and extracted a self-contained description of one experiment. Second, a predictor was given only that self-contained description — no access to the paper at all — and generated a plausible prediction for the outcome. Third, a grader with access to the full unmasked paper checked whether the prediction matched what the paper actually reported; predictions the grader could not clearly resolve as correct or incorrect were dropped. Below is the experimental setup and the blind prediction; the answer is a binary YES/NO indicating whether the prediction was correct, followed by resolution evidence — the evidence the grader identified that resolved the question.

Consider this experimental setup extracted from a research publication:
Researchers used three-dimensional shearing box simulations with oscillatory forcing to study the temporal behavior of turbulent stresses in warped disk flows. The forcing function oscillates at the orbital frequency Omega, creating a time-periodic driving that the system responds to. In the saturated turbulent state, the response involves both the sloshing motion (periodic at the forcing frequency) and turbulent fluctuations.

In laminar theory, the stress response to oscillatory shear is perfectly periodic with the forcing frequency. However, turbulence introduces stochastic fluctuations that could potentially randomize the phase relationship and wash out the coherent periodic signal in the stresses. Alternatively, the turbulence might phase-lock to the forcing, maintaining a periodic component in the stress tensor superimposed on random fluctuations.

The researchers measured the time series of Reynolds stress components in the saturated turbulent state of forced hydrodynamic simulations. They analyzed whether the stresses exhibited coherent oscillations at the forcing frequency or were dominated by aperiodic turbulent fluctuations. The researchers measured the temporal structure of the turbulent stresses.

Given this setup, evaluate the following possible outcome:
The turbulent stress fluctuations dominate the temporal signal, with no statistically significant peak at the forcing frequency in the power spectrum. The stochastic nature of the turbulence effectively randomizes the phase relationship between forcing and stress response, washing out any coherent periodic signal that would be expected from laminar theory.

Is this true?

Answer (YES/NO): NO